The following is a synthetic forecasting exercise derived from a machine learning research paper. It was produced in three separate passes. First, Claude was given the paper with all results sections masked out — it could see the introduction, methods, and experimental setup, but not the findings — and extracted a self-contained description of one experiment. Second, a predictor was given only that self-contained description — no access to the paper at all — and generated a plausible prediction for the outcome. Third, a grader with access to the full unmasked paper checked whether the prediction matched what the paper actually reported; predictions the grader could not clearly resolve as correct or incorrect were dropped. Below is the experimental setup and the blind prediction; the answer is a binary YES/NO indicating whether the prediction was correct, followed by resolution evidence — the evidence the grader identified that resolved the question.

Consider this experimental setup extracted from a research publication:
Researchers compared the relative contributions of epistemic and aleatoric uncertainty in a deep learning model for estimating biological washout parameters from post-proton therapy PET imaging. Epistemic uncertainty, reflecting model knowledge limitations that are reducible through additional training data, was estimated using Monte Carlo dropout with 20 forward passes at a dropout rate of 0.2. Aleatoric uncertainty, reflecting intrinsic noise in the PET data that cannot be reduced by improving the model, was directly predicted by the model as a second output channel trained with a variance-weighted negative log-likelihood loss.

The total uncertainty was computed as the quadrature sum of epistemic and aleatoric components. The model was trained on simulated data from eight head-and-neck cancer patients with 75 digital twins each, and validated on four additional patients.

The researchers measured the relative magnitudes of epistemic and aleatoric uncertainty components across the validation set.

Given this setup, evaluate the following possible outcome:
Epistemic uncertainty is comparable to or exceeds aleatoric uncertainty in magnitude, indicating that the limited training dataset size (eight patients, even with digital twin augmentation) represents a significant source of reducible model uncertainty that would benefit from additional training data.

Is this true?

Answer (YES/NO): NO